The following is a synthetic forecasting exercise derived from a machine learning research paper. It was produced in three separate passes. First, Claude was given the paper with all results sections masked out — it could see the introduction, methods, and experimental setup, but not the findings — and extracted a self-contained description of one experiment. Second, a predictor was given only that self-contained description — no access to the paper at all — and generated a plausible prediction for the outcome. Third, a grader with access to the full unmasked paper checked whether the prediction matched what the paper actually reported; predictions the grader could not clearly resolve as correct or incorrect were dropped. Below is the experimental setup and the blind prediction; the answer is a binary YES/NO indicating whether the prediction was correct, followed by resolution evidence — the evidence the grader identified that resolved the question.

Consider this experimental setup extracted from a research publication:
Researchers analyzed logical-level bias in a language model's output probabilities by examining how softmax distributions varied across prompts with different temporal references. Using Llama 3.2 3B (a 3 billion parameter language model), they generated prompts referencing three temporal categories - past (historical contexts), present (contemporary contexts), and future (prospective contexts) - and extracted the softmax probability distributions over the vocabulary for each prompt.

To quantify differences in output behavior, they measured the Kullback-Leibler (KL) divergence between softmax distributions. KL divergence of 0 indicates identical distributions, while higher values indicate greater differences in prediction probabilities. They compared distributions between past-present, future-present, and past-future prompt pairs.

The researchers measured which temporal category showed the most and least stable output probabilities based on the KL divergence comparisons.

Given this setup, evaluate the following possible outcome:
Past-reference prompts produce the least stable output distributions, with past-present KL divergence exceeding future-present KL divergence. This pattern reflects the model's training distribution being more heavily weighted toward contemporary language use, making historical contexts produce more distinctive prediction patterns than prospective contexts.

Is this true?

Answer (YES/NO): NO